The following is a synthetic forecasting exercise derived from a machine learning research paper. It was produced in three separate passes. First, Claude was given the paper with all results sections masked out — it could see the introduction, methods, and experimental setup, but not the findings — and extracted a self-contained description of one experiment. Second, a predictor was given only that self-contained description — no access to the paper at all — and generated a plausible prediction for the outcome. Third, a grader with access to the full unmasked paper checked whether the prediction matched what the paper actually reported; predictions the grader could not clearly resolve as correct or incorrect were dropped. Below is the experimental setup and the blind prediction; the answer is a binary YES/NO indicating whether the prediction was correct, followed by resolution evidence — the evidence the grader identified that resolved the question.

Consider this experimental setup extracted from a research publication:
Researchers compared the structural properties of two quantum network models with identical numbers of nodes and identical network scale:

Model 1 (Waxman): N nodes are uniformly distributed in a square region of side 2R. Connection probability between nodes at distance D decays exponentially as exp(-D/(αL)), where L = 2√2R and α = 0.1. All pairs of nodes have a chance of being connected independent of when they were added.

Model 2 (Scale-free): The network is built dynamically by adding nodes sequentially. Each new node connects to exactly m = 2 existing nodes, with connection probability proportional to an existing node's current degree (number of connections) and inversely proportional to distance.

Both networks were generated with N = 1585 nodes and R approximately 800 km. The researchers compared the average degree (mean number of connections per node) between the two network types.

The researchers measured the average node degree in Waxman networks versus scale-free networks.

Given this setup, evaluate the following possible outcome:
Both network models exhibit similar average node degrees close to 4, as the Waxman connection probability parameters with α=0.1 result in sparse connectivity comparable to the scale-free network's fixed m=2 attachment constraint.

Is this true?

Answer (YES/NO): NO